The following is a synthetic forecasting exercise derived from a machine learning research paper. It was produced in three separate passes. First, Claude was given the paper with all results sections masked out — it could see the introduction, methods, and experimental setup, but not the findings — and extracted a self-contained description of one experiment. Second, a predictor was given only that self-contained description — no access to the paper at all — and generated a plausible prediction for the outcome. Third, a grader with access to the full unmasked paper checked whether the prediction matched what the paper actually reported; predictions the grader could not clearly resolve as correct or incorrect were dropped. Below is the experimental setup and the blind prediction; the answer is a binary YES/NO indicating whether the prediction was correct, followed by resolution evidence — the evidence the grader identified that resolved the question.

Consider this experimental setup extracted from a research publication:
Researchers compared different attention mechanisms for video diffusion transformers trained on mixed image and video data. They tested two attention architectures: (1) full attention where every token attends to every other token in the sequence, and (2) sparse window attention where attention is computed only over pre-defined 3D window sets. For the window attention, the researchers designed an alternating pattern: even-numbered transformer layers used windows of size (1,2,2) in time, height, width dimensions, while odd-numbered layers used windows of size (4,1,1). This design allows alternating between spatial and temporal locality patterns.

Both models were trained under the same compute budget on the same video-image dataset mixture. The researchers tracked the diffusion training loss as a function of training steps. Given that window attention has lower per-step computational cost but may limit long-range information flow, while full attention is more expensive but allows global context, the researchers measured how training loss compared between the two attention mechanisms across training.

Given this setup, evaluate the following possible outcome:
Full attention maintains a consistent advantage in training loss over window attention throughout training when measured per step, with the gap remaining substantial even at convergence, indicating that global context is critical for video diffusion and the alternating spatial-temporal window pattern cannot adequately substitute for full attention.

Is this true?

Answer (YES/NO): NO